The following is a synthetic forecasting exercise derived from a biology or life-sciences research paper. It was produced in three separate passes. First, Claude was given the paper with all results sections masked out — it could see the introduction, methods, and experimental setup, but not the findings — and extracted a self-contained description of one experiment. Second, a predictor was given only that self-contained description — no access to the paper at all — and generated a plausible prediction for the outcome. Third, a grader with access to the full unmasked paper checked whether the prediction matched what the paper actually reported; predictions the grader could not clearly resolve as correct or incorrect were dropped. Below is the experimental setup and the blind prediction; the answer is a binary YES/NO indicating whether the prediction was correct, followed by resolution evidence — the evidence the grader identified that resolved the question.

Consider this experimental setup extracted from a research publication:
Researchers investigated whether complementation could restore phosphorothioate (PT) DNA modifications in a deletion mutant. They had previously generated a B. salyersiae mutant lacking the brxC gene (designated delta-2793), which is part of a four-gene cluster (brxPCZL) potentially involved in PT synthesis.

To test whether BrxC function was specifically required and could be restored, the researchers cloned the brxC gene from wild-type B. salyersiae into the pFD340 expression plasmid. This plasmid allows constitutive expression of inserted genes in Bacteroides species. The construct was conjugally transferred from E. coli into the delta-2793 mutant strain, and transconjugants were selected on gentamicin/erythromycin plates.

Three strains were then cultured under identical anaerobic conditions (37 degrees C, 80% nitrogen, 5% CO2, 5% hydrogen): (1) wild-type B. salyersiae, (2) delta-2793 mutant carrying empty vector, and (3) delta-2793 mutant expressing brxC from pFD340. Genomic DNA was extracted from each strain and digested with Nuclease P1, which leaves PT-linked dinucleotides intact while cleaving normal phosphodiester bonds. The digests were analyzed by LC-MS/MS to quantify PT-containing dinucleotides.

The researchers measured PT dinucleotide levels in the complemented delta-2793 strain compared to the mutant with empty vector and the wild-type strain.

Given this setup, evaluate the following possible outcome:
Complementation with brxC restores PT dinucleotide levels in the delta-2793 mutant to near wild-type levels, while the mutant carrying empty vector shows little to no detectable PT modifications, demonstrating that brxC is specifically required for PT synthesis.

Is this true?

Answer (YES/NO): NO